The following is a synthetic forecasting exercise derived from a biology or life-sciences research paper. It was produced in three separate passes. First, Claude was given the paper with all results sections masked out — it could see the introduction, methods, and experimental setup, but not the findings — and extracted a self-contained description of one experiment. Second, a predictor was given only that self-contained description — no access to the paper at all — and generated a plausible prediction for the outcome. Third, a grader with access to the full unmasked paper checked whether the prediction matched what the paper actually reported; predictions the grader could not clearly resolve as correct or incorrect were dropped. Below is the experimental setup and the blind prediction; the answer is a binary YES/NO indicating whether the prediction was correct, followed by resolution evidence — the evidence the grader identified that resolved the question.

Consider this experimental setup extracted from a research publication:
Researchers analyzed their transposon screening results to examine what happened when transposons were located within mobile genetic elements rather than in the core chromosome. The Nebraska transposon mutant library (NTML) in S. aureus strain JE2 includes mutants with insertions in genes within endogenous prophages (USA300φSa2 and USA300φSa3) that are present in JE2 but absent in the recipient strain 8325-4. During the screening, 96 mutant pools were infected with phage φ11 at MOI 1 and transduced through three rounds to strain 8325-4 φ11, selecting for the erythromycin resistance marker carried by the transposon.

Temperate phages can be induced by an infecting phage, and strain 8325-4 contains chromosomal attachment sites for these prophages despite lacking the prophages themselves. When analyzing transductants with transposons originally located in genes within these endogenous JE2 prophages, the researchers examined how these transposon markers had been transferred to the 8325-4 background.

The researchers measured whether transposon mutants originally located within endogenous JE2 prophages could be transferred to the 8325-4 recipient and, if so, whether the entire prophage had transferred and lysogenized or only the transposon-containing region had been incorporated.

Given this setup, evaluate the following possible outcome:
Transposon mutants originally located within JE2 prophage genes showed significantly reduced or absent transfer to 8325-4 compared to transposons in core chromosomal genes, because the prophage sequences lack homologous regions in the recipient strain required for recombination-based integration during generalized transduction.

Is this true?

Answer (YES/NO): NO